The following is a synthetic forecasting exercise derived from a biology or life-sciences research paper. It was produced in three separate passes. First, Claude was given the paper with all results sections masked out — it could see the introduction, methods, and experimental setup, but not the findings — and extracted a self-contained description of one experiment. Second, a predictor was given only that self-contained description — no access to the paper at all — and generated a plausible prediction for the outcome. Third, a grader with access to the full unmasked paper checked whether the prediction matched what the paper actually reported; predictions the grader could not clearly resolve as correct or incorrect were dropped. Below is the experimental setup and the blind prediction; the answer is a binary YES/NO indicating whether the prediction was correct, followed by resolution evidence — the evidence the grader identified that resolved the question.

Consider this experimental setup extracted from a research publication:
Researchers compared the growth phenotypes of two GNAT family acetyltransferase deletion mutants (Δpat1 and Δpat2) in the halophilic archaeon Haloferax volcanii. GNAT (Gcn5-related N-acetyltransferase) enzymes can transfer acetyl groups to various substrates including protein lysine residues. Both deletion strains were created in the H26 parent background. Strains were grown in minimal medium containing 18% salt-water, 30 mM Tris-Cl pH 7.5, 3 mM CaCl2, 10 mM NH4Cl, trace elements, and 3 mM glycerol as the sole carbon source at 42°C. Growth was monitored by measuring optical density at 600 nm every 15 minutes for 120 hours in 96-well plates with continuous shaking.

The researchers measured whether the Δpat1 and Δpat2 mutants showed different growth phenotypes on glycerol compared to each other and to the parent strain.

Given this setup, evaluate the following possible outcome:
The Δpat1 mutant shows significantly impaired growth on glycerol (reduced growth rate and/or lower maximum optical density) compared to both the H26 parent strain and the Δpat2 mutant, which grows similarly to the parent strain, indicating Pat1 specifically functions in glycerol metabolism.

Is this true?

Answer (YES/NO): NO